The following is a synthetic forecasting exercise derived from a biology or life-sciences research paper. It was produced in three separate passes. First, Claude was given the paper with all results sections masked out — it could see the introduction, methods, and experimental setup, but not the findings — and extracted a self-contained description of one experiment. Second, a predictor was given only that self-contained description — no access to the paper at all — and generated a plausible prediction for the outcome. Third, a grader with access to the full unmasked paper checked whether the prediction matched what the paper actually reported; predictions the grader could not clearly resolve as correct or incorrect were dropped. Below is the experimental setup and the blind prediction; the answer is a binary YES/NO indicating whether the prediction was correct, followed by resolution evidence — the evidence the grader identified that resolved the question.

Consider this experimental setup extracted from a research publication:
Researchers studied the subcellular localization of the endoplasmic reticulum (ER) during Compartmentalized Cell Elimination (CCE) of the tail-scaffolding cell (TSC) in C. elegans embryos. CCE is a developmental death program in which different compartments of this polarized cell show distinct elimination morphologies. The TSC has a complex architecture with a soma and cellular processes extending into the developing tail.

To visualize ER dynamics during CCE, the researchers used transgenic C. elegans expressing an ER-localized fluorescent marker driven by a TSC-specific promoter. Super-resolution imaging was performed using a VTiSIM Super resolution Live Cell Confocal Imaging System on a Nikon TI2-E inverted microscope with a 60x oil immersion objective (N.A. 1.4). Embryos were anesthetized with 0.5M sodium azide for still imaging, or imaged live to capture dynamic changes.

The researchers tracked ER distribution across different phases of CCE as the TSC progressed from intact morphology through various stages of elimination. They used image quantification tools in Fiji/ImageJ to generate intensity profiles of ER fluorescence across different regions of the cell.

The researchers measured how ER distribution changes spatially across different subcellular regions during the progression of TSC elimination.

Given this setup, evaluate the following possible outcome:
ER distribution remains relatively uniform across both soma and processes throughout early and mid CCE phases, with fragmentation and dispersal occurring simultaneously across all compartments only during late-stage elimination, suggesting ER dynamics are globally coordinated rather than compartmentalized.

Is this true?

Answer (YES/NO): NO